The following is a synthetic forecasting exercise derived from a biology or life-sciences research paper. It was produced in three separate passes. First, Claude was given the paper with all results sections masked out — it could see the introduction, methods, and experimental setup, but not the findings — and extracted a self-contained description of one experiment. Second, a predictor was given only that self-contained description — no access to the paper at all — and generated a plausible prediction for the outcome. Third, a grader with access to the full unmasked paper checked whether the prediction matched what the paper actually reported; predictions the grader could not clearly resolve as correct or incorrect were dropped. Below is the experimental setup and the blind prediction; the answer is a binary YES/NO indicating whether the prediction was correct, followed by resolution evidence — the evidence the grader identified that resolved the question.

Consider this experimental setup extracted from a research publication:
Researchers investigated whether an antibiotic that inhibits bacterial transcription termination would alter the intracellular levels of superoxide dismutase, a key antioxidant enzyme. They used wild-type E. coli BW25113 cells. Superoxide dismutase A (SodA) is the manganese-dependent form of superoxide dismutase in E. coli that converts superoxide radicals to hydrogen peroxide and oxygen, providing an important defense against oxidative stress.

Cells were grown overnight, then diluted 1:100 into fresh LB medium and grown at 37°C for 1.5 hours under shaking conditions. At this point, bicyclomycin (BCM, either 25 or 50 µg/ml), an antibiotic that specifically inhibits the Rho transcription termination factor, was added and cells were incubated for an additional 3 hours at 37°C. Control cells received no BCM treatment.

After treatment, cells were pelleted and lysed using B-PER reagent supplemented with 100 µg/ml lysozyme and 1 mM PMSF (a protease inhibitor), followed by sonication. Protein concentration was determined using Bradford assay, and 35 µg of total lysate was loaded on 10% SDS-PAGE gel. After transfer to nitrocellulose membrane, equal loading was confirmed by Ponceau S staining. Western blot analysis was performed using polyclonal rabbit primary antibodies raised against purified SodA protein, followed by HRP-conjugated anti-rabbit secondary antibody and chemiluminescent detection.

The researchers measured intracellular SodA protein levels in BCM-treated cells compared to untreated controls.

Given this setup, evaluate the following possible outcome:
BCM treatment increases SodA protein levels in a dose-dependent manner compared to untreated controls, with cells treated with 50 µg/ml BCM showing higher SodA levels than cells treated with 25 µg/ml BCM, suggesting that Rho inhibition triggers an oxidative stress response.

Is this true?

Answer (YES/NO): NO